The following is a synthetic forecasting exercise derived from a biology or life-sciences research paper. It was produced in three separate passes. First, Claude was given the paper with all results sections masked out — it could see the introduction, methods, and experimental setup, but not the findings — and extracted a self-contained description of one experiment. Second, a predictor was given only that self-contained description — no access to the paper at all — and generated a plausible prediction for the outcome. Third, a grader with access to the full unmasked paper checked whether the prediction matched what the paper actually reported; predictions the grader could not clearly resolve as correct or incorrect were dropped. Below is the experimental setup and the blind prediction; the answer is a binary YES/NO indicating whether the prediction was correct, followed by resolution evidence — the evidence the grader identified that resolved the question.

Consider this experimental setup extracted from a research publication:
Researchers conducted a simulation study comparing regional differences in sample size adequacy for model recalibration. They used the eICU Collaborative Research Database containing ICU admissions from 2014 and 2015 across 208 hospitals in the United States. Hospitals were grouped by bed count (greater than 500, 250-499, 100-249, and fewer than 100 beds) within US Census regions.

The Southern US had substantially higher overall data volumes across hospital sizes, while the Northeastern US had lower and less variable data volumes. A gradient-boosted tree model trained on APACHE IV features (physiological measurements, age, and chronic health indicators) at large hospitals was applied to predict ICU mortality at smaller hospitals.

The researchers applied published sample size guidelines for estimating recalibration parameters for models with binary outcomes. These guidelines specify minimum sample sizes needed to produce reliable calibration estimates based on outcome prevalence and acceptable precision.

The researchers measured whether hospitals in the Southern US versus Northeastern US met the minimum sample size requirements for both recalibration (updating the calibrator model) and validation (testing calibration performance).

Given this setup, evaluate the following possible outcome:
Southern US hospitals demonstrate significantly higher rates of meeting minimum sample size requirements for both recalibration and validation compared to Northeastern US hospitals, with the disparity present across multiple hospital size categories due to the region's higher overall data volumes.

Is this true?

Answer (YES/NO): YES